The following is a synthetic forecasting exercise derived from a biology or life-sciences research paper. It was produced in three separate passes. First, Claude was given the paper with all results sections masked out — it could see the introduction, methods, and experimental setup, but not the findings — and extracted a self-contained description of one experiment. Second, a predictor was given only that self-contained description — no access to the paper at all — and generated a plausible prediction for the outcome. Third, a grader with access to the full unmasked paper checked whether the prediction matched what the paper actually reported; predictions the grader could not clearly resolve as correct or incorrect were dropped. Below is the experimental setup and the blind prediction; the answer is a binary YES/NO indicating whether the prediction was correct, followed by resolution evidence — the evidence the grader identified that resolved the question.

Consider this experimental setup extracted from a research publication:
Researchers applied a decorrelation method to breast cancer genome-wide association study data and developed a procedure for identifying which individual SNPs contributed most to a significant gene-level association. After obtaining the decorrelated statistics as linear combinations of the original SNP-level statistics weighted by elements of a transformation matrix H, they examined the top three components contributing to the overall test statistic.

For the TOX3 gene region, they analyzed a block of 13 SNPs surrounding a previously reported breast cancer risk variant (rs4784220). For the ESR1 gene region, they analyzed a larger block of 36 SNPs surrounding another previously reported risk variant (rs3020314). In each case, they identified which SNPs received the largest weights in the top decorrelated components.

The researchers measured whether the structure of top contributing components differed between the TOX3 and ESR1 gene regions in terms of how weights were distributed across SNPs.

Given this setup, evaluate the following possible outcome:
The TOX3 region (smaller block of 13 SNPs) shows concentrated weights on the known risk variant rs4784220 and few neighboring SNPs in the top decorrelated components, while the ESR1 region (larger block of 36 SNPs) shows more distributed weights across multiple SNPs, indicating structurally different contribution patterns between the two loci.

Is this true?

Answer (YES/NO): YES